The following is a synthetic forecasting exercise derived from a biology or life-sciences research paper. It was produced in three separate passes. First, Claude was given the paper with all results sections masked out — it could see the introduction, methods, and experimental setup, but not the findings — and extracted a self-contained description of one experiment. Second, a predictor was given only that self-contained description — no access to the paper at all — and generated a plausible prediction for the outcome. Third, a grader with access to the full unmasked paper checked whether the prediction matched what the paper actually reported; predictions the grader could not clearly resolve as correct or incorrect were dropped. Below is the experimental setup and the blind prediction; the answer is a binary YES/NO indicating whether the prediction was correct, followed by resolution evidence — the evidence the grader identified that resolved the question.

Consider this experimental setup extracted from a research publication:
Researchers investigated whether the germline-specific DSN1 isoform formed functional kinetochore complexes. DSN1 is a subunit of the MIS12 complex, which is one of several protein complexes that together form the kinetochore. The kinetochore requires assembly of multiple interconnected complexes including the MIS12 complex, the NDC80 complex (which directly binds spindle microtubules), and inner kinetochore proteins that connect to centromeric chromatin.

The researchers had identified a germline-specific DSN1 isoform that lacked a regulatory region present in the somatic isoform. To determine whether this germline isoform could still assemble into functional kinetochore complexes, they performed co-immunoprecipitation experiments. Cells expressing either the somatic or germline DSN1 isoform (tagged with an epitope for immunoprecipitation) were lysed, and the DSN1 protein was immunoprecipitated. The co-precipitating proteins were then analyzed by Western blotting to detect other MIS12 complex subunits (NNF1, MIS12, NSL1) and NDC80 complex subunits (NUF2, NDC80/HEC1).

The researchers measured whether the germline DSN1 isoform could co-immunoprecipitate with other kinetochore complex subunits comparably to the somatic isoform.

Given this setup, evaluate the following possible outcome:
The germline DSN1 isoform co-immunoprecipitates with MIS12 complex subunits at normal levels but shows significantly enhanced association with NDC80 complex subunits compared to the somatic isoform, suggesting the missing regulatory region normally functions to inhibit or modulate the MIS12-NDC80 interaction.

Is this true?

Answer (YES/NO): NO